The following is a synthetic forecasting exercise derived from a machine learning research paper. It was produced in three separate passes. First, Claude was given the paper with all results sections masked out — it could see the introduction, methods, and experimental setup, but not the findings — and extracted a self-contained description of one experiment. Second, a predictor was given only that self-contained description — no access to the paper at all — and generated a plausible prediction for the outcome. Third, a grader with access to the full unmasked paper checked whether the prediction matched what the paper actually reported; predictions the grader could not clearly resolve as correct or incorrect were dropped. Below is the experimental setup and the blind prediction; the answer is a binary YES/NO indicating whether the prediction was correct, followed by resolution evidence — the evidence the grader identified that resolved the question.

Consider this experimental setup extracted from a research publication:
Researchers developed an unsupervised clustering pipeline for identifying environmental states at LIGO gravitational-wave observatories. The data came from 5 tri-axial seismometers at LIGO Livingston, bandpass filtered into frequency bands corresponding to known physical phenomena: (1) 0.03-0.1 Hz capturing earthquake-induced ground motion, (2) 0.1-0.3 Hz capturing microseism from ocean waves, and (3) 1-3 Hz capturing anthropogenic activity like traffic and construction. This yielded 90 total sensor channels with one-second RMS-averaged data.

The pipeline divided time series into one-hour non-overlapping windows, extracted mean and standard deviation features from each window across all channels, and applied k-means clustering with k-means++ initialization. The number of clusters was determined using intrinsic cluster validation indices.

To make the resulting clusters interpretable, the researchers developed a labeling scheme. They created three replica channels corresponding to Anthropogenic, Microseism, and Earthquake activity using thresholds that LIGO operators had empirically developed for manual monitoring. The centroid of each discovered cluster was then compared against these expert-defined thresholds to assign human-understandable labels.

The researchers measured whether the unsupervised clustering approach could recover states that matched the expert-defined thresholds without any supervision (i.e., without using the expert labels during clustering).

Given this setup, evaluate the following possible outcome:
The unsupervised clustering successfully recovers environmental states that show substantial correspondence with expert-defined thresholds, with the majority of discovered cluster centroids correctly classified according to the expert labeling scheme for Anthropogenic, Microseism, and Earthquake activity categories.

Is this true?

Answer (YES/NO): YES